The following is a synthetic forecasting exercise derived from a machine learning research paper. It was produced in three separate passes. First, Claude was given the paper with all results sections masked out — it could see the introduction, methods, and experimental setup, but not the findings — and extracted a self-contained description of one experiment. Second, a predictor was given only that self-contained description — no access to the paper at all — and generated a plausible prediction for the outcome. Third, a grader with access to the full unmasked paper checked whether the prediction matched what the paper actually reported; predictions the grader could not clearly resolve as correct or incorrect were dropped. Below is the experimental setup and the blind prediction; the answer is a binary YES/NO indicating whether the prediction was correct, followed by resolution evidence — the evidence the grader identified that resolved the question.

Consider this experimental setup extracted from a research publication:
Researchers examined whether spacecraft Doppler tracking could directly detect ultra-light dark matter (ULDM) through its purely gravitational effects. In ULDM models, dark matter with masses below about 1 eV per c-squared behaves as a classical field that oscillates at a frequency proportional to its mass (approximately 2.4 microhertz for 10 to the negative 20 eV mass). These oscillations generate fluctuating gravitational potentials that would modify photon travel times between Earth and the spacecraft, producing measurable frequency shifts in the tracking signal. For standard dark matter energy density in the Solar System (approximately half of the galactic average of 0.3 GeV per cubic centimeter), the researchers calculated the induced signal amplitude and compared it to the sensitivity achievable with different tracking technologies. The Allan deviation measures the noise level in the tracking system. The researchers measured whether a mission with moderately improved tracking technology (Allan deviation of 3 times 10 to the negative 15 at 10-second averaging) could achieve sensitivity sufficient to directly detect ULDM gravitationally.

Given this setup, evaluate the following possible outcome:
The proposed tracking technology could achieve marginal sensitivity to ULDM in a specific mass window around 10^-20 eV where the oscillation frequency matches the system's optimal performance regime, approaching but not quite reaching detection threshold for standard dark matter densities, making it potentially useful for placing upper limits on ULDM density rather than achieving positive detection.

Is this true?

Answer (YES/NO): NO